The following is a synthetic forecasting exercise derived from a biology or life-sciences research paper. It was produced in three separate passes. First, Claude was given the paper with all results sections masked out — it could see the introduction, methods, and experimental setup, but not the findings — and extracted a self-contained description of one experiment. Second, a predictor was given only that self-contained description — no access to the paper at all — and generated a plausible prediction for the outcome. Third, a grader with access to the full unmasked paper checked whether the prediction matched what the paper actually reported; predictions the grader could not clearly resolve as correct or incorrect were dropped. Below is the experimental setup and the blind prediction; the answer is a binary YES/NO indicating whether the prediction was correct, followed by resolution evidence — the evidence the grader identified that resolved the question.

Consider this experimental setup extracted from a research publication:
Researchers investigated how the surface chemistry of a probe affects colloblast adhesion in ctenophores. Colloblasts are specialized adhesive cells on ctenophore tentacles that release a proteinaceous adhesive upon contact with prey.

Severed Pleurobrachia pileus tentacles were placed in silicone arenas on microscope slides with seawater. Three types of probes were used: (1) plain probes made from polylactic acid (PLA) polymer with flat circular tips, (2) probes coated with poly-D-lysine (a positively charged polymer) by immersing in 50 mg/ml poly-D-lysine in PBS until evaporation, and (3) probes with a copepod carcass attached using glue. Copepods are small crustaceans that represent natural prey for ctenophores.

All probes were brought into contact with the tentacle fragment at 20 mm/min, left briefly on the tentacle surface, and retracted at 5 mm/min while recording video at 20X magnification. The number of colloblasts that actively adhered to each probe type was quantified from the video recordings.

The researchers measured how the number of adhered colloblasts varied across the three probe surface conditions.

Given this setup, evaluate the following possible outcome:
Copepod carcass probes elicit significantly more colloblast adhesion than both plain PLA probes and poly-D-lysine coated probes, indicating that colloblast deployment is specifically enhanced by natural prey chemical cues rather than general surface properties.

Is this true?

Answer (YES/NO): NO